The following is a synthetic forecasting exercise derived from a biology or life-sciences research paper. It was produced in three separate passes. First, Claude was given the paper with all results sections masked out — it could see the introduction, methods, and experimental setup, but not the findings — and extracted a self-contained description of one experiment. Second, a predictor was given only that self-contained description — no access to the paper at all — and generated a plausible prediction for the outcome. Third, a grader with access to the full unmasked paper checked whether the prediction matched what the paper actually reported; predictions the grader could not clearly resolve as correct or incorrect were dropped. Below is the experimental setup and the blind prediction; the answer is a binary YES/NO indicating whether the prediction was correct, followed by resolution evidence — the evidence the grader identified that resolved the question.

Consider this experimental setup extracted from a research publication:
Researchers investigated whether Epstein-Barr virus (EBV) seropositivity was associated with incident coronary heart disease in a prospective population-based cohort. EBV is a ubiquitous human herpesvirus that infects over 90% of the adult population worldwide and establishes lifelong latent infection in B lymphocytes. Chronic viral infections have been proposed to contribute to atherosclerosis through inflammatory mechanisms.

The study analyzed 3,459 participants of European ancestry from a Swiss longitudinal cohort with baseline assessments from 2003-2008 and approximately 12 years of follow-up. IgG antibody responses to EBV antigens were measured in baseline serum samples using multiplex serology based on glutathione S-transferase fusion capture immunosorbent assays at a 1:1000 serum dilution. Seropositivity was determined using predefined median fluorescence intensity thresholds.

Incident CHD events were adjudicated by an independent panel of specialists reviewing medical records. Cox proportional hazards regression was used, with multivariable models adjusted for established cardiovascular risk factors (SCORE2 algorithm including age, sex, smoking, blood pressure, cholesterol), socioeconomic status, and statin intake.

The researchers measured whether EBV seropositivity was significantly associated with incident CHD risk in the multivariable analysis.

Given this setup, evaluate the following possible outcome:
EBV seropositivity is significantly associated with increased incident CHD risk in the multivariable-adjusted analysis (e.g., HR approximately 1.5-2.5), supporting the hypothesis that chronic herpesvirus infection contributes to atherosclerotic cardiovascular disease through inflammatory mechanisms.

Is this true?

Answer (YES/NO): NO